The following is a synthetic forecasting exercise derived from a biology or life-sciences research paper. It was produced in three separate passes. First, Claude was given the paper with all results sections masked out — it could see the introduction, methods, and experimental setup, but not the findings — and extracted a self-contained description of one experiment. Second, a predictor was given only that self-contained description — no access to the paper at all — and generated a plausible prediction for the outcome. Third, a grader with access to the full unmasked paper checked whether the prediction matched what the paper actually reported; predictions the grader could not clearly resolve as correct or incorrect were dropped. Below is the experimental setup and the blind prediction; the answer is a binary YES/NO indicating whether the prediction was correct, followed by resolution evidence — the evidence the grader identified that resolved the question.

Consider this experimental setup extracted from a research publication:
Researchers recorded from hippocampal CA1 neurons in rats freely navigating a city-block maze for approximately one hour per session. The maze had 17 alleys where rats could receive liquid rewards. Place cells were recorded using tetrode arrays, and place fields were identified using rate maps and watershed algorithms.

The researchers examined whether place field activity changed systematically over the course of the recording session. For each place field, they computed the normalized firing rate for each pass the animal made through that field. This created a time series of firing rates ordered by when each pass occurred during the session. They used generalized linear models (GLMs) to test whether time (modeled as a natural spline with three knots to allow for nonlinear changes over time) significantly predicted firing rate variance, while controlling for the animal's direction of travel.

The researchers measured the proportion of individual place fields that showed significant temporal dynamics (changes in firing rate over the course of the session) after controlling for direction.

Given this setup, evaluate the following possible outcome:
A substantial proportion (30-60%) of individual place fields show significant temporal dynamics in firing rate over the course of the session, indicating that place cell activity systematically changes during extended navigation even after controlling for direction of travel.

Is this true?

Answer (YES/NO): NO